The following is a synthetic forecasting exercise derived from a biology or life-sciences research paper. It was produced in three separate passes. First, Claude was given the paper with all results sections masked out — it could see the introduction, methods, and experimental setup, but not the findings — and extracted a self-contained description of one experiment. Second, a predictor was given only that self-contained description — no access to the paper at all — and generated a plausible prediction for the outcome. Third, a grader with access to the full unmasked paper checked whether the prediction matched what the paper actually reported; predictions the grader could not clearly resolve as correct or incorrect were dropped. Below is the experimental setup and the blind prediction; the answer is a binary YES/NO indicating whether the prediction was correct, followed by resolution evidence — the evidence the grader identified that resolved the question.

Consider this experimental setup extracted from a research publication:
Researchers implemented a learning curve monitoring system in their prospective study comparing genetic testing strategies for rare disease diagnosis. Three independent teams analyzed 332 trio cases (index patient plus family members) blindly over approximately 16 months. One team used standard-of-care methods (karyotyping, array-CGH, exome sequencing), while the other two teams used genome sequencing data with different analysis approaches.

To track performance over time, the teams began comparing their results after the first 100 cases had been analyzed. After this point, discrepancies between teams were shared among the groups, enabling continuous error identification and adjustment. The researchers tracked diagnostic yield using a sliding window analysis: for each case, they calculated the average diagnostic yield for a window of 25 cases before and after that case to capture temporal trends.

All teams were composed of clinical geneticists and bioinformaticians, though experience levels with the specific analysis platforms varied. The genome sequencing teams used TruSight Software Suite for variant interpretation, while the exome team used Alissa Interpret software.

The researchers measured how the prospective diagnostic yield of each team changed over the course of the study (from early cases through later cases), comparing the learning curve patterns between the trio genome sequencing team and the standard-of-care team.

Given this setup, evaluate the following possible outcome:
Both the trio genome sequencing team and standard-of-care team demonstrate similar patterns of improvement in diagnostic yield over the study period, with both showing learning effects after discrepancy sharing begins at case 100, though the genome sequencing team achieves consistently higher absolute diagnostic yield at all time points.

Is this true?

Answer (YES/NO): NO